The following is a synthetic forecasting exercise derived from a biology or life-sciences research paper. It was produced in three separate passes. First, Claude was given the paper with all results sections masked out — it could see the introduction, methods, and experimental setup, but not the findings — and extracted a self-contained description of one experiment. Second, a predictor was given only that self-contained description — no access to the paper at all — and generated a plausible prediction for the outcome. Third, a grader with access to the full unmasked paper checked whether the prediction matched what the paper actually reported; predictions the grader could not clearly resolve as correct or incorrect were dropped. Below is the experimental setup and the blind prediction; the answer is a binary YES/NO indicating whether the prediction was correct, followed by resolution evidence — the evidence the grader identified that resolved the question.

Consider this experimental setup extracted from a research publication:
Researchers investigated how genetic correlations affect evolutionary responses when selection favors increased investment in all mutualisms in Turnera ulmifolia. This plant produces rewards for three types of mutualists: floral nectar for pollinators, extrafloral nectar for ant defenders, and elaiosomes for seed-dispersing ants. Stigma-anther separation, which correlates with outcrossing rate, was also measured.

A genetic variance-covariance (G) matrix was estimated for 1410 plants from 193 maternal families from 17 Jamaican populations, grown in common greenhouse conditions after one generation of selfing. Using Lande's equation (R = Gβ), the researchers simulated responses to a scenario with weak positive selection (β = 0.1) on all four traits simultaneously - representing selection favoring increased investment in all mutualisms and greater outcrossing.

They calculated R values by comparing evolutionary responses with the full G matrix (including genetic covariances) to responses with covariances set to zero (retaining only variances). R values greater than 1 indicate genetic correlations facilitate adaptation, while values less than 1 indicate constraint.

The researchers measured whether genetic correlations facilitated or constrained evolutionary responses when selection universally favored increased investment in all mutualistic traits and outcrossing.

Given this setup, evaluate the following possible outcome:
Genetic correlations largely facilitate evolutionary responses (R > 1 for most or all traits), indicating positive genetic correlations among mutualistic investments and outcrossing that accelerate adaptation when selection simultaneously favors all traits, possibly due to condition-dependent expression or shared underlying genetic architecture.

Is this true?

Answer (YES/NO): YES